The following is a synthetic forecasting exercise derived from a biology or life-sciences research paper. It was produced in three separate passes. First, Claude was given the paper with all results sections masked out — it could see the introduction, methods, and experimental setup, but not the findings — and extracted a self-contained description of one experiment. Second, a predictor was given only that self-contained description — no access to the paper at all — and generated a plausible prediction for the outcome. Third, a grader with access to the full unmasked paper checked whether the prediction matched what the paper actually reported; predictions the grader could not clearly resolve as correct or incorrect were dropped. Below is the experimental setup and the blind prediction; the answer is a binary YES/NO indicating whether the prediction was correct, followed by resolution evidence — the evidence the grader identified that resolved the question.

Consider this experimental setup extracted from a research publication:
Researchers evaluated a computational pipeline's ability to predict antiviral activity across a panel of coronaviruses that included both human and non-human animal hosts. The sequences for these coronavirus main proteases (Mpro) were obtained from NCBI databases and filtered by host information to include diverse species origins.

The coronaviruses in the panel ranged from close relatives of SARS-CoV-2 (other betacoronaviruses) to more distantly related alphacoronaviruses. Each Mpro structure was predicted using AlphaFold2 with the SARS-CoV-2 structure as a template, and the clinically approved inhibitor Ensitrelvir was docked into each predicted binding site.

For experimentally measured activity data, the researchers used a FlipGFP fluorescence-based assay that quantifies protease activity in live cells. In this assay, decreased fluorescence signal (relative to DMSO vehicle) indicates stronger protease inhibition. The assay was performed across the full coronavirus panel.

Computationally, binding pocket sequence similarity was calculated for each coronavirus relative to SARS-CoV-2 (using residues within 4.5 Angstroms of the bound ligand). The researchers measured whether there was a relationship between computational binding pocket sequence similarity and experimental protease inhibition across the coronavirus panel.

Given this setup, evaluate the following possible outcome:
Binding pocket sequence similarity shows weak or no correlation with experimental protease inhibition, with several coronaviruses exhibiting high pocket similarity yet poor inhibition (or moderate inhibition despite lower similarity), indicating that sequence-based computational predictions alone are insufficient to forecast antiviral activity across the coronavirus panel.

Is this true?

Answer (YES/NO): NO